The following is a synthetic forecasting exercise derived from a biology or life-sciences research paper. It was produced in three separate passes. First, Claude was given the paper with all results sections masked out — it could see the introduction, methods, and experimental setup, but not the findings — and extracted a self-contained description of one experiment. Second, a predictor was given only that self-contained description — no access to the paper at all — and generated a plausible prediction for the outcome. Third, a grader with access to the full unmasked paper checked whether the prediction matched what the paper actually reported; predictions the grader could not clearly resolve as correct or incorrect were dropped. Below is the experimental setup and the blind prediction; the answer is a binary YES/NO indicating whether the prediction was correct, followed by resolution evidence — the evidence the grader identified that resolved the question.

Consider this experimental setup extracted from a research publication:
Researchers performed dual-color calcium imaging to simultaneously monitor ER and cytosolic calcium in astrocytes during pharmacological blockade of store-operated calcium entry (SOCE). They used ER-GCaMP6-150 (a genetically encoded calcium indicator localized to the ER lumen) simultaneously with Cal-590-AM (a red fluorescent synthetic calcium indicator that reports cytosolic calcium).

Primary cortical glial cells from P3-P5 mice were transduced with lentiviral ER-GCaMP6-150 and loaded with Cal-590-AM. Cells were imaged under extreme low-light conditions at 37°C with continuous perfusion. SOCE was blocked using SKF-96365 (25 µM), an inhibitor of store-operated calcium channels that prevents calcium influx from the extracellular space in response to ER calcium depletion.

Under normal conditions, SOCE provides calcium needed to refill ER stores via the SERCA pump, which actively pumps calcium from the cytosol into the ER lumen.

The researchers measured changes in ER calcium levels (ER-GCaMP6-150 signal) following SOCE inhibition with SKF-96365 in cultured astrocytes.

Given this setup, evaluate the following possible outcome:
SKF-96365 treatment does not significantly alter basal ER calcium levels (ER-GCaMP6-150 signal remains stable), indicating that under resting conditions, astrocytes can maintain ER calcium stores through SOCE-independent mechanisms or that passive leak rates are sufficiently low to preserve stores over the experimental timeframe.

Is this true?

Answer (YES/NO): NO